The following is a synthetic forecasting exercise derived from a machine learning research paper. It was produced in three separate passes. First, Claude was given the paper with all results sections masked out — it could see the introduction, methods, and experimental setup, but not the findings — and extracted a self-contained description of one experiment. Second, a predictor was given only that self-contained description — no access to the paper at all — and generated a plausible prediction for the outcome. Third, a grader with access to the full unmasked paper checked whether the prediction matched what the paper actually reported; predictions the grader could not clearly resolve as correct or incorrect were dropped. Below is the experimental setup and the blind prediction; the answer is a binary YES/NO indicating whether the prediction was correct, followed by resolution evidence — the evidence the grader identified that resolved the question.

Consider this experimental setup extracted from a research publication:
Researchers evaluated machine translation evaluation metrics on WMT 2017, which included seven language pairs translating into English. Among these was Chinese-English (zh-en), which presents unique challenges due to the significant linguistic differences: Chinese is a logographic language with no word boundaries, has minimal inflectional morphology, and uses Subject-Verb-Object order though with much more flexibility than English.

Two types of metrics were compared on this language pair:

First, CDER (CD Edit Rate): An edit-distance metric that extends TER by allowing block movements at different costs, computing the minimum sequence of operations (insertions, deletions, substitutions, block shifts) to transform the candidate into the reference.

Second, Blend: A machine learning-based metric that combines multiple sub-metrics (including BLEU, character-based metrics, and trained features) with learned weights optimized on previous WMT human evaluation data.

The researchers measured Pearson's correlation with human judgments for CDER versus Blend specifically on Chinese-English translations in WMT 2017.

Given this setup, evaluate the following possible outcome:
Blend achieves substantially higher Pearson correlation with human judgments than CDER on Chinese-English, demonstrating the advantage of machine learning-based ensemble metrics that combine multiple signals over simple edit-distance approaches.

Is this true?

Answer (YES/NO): NO